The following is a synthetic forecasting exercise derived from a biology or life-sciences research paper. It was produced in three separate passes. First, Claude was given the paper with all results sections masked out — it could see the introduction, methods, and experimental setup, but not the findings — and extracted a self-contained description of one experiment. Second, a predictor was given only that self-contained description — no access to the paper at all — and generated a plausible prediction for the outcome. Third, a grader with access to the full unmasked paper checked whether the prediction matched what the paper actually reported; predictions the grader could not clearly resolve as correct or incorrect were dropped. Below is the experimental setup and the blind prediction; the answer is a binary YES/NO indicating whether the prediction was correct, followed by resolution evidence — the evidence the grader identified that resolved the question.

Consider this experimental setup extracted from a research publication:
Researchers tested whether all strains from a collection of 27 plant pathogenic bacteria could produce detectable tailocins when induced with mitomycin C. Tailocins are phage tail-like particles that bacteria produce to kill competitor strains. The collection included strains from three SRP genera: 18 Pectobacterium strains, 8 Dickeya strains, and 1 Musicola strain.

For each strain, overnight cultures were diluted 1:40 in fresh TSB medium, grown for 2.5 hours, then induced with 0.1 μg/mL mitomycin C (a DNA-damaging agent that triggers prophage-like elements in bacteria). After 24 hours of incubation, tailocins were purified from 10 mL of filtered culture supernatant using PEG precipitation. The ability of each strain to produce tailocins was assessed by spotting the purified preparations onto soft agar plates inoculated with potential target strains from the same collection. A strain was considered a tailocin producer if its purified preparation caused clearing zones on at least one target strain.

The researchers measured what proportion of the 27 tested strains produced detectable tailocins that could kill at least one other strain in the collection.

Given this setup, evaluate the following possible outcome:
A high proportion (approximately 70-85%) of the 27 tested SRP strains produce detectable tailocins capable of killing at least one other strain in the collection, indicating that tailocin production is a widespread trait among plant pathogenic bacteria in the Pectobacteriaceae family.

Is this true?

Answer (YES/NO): YES